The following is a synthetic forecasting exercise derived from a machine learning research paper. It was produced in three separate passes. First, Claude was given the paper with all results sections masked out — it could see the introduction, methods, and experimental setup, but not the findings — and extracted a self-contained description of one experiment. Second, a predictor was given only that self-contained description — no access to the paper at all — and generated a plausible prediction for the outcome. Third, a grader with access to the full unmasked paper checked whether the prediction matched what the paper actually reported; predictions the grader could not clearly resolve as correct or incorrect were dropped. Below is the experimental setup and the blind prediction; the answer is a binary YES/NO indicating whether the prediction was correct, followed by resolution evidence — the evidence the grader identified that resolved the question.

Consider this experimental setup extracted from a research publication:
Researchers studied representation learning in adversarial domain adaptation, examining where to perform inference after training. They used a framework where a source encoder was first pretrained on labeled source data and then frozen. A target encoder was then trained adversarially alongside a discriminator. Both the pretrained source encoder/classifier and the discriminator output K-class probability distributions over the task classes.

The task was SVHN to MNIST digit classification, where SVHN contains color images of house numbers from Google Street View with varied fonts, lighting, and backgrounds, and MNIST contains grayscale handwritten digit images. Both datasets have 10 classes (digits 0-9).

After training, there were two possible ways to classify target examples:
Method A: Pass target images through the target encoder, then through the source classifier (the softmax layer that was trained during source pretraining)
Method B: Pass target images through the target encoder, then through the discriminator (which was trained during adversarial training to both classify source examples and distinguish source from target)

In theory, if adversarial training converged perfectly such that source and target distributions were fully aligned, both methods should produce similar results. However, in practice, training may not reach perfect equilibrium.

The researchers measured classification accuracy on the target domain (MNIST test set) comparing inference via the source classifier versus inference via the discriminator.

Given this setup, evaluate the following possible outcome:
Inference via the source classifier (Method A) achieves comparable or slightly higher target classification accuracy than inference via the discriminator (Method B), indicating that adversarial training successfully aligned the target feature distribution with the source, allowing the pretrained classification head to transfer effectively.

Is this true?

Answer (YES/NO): YES